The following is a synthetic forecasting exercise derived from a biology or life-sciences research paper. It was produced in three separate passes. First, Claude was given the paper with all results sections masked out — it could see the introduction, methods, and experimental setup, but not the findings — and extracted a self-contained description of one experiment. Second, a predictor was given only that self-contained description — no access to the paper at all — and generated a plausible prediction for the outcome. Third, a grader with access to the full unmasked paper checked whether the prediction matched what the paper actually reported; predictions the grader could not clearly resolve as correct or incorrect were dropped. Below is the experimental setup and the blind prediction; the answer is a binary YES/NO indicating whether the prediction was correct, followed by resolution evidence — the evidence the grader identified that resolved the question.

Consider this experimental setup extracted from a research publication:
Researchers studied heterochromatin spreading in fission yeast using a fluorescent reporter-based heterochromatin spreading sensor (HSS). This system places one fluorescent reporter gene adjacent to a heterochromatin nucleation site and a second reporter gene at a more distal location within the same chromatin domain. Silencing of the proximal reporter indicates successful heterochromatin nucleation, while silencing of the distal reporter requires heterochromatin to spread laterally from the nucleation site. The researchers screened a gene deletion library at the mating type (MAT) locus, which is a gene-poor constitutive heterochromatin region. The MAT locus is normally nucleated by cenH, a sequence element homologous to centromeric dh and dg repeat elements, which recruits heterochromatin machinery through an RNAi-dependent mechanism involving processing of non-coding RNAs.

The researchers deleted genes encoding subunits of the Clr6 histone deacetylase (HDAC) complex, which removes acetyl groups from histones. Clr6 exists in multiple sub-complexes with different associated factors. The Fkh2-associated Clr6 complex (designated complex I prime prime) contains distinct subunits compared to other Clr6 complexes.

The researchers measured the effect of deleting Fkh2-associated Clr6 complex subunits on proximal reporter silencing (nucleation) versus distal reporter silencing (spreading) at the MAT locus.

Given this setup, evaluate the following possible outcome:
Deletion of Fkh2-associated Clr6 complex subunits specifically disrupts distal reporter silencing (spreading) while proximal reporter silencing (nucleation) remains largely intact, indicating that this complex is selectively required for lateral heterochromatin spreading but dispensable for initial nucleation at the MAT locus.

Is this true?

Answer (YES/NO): YES